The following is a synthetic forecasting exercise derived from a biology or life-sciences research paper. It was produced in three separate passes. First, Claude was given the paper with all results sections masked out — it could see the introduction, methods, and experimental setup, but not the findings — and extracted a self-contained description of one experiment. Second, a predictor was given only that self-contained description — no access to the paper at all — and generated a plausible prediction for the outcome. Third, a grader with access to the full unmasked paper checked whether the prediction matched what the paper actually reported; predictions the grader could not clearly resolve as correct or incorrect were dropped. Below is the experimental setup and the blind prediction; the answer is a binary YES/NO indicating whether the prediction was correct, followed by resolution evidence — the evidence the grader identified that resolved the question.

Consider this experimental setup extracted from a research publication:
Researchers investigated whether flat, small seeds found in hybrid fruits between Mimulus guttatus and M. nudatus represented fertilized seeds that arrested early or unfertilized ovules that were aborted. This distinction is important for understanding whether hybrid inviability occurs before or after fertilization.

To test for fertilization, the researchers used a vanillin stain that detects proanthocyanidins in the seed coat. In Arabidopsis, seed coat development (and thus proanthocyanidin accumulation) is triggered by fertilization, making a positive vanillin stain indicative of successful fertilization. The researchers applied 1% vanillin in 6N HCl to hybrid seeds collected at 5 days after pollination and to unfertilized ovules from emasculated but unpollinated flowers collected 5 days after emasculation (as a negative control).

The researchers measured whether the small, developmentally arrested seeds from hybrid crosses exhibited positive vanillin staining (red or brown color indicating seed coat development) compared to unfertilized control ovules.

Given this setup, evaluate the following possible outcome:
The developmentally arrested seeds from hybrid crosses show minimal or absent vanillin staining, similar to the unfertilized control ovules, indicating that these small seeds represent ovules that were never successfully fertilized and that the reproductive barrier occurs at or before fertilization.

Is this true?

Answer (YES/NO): NO